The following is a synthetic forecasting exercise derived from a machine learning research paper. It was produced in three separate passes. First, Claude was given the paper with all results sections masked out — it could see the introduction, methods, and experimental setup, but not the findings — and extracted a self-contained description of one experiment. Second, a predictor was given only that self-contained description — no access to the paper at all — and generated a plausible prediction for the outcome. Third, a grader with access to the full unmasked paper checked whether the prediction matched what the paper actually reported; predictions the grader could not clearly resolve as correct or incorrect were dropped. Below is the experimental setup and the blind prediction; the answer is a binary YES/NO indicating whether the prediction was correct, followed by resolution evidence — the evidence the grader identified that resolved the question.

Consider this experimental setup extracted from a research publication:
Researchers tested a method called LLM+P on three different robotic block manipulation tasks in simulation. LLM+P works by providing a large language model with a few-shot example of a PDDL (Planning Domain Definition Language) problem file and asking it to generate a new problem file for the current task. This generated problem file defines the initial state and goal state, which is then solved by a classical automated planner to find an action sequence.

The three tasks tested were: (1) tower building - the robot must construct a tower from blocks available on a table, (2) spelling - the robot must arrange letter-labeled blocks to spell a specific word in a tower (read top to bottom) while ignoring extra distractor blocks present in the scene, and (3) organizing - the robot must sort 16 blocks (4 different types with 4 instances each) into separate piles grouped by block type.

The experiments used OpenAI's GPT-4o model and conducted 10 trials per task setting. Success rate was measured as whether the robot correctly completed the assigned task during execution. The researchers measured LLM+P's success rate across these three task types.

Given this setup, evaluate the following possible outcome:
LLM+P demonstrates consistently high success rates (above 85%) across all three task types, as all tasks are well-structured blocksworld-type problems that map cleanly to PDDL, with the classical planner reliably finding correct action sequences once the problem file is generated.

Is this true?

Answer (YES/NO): NO